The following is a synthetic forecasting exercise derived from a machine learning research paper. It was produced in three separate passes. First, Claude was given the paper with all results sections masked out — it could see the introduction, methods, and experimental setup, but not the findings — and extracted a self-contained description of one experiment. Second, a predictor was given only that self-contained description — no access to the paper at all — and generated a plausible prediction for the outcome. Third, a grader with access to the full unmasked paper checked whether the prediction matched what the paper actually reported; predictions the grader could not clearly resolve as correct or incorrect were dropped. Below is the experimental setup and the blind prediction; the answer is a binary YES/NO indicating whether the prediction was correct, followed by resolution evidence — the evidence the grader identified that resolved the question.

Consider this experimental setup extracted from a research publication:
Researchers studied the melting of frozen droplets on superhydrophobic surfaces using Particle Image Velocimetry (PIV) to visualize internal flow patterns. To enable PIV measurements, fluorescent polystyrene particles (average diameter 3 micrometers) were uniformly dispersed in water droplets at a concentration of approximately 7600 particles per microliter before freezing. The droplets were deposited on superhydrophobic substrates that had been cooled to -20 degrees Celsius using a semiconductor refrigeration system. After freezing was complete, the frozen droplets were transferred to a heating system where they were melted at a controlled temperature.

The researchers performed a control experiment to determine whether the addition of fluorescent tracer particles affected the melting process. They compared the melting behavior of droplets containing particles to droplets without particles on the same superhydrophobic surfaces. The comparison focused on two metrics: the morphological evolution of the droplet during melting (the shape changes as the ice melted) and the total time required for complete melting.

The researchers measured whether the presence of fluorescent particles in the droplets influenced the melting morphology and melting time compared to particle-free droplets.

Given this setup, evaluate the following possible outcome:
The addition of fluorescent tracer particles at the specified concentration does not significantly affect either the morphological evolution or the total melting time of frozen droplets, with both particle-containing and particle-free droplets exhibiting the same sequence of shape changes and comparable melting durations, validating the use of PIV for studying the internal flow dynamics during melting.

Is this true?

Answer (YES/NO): YES